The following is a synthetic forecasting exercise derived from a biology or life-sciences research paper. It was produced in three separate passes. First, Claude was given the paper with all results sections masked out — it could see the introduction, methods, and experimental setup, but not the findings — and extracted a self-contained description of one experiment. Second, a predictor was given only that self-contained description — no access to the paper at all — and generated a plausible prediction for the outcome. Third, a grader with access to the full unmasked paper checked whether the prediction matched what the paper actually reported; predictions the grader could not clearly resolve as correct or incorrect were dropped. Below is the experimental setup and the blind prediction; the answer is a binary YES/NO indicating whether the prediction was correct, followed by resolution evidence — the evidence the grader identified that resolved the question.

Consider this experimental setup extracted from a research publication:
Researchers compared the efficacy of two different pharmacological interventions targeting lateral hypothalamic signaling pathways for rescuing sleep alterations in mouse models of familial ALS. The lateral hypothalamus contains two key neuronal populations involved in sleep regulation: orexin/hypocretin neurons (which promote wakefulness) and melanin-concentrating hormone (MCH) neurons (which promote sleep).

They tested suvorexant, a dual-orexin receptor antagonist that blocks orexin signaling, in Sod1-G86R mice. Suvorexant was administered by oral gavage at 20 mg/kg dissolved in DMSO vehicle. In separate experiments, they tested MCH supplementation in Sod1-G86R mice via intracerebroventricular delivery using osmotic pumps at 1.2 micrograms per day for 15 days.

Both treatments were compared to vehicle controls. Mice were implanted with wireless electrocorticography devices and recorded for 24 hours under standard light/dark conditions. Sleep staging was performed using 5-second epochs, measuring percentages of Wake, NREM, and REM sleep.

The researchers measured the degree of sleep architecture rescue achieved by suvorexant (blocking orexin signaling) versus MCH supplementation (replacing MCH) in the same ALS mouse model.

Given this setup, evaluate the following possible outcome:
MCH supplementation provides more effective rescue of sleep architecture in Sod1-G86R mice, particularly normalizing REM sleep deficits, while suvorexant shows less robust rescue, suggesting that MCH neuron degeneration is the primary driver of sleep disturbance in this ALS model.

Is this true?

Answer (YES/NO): NO